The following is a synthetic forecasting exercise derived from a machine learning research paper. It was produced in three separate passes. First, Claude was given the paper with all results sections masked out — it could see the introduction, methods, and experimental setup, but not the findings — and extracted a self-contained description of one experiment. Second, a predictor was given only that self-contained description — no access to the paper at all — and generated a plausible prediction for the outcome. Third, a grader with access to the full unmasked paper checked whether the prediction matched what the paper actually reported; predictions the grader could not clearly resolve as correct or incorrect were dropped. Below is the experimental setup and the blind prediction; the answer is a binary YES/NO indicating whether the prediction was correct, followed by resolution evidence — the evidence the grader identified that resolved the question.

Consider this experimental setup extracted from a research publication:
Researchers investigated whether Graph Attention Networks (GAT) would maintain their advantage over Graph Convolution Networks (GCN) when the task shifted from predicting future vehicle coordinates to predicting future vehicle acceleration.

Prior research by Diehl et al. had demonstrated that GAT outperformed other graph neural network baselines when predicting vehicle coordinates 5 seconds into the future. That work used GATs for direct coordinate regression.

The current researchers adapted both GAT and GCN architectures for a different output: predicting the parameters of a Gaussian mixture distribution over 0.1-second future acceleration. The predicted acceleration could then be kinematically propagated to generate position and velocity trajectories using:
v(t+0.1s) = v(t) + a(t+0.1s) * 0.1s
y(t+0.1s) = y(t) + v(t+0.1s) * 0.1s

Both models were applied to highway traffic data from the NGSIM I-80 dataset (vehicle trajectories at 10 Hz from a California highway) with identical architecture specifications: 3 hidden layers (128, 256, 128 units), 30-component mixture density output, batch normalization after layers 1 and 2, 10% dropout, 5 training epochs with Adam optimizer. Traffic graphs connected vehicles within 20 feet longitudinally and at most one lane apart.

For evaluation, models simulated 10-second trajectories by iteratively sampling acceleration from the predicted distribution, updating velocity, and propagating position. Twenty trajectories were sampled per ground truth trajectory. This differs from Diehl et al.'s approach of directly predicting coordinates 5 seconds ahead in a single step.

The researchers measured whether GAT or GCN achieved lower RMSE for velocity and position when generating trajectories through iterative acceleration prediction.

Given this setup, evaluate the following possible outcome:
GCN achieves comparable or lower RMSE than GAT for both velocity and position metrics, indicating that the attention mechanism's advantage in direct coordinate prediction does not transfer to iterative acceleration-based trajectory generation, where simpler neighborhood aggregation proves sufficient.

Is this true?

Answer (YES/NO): YES